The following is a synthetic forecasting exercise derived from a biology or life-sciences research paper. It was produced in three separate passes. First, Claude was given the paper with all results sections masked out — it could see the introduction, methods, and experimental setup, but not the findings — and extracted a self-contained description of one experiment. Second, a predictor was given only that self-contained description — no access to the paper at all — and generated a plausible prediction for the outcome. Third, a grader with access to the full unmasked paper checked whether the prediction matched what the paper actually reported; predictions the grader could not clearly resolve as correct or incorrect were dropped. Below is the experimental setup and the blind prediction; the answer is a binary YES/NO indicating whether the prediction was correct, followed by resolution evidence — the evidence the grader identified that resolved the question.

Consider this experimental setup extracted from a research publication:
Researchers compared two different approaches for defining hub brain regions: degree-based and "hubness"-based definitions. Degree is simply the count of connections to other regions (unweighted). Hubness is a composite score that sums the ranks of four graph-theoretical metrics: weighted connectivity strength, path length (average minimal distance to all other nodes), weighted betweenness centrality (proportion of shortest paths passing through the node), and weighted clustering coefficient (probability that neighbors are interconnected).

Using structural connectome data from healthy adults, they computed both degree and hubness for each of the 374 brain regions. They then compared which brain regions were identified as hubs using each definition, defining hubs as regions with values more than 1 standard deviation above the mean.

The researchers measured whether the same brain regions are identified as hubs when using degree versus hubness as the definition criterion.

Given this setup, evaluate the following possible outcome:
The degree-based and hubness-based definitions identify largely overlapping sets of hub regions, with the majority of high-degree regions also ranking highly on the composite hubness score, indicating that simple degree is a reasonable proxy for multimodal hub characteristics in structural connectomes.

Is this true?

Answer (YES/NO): YES